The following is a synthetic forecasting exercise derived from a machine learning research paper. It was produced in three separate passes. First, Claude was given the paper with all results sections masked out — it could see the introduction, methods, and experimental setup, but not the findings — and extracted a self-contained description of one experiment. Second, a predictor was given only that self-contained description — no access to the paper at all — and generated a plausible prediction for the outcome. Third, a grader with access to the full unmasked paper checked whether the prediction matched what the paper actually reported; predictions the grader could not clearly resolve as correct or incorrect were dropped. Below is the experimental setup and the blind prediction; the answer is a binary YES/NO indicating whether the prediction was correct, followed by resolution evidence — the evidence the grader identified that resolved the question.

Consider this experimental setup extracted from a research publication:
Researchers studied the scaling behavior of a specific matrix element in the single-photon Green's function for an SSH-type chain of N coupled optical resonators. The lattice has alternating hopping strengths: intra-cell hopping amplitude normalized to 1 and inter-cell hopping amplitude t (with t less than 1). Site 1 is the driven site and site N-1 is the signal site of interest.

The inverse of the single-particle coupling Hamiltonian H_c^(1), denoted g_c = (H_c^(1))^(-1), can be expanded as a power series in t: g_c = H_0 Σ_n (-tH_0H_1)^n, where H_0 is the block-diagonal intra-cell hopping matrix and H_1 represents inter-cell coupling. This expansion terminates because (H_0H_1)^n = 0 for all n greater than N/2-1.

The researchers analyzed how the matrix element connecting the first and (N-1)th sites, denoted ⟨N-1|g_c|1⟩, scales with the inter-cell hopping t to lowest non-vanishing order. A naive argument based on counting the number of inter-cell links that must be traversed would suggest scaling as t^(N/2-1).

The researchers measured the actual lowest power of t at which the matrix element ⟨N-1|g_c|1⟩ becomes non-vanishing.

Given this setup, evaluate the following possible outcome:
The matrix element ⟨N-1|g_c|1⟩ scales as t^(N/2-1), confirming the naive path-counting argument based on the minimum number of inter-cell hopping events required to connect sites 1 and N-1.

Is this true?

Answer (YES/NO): NO